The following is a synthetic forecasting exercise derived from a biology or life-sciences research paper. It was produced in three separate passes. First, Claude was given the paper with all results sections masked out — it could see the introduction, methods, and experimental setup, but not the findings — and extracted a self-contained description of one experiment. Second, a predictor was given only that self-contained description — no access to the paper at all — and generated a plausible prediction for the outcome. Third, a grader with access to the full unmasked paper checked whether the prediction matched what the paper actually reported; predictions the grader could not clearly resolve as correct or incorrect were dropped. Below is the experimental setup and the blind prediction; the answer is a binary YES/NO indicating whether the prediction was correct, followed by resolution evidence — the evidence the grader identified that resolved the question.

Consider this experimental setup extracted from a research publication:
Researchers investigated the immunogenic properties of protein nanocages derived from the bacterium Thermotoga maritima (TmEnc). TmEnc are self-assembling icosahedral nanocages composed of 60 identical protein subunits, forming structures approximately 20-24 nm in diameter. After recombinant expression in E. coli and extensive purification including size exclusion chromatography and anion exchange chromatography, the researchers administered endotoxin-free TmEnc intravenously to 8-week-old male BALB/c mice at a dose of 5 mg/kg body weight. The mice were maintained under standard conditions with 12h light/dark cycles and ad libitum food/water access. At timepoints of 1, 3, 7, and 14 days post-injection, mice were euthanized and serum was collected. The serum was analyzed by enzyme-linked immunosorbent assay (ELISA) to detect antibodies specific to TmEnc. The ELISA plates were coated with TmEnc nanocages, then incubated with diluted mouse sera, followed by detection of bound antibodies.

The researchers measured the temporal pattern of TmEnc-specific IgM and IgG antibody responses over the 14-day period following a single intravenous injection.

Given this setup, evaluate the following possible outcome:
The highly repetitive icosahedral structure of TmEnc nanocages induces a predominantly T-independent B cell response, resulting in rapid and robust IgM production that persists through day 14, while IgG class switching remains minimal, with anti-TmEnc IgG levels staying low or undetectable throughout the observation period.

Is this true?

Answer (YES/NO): NO